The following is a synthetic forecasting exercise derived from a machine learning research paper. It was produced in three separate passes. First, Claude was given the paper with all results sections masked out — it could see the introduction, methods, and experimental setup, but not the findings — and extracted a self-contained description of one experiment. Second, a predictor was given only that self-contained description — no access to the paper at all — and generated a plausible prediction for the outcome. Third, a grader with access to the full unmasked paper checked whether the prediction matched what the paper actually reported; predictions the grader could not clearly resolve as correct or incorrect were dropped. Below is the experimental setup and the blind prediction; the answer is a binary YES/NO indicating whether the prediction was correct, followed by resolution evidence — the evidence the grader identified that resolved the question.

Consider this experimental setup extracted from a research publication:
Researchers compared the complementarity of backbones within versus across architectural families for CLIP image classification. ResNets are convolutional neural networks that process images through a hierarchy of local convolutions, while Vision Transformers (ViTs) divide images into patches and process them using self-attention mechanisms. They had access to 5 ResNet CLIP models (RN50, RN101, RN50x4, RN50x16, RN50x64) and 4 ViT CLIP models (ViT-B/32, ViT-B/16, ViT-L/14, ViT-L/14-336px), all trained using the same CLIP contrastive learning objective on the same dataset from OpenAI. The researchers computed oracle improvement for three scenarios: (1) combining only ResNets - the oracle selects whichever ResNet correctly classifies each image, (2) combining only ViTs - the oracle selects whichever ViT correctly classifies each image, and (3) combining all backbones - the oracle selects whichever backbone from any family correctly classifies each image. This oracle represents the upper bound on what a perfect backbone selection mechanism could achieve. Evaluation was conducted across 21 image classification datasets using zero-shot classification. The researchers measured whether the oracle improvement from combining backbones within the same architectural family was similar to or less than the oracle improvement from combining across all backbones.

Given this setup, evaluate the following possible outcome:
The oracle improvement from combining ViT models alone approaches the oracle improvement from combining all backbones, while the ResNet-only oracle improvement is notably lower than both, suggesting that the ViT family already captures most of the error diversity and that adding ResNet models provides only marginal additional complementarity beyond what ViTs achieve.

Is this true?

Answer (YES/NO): NO